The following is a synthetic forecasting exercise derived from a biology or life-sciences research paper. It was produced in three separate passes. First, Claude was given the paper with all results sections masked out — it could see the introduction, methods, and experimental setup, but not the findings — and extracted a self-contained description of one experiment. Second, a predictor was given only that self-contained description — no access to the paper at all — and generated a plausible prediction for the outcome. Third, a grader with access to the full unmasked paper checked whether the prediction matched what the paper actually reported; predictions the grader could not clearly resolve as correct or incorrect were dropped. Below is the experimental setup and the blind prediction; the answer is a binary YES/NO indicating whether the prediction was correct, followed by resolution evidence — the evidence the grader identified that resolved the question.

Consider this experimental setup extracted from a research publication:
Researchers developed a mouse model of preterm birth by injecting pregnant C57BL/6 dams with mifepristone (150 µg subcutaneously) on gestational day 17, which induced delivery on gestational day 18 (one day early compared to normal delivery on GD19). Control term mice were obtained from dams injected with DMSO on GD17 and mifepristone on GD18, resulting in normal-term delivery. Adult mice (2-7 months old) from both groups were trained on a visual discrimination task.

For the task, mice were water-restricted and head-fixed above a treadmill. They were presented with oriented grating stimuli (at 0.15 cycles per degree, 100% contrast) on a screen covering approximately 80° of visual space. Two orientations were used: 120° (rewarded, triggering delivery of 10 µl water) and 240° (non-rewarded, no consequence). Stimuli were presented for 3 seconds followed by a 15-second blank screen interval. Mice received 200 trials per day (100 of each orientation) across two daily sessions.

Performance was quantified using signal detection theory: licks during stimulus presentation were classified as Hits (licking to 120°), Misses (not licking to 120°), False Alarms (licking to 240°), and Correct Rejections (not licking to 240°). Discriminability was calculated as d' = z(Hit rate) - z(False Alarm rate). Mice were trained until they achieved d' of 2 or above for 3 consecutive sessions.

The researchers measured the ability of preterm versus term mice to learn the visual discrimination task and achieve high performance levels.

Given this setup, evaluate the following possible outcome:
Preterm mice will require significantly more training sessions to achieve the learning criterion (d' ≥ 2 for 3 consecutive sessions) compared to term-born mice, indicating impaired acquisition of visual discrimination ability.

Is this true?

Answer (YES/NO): YES